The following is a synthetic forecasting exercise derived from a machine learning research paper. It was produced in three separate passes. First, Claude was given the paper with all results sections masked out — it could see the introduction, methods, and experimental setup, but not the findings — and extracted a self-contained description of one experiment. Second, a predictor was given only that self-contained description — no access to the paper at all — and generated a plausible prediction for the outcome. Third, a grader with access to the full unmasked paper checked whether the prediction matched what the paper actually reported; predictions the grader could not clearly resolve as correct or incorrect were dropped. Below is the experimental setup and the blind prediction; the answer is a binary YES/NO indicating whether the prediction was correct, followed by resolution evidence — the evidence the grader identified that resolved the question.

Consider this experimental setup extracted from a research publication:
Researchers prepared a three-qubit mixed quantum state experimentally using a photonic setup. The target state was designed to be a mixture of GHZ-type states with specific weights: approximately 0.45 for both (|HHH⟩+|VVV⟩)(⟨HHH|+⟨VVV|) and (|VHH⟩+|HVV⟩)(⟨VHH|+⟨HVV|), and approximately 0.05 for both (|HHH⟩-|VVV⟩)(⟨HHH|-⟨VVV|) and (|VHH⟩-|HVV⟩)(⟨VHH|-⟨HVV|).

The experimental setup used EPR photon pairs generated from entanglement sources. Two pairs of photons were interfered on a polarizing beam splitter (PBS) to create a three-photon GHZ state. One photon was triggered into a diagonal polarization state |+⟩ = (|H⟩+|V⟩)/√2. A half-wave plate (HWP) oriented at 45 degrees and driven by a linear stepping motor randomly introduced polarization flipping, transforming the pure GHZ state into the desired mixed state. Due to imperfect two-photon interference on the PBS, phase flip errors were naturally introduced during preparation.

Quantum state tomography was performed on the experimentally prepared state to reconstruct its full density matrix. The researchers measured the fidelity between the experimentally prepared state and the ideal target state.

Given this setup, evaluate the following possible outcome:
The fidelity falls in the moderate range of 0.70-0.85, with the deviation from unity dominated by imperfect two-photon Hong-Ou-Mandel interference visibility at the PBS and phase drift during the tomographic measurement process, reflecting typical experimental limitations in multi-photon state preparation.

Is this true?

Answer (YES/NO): NO